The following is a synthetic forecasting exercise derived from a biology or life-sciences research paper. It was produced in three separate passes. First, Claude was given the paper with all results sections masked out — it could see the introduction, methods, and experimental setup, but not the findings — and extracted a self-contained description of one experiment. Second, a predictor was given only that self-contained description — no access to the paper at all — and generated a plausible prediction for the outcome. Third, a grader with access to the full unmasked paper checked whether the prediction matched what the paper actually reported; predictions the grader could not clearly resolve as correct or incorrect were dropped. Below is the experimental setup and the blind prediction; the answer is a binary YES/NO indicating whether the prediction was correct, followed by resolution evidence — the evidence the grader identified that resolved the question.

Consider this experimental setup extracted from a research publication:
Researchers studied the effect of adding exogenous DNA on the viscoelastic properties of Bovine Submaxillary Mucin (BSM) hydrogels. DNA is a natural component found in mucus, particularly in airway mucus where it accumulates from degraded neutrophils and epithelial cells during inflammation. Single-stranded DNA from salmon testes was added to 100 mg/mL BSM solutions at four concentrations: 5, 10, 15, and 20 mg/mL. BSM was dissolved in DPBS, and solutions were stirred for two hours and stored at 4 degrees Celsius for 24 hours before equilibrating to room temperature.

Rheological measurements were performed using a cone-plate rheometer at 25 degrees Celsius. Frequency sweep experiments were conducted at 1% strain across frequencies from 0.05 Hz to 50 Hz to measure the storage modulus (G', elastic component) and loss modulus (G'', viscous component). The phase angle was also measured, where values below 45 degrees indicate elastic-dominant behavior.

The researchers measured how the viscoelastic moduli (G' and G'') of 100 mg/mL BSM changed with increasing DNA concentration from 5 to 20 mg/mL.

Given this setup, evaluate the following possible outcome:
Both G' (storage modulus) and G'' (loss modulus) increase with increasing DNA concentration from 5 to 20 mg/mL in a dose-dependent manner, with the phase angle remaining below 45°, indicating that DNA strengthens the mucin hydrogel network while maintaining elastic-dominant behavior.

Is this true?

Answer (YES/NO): NO